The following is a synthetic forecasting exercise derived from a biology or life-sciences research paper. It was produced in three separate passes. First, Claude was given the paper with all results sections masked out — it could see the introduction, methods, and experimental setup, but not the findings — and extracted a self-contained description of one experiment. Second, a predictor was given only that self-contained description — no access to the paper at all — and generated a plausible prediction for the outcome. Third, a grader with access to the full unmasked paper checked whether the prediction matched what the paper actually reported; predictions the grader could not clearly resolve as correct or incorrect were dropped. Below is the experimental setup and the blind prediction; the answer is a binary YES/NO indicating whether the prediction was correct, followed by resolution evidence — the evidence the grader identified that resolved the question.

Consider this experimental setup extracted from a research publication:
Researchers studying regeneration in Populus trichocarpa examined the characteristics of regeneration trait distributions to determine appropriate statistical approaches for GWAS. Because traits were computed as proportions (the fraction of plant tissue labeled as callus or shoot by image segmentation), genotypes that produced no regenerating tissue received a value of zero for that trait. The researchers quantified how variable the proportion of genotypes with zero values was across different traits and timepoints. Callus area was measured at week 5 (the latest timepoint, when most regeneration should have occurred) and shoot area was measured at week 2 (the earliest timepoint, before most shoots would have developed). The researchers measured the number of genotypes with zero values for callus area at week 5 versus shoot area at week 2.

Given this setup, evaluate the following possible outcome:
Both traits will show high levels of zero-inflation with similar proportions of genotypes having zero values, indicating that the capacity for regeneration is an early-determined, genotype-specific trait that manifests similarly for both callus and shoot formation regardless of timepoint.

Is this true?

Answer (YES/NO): NO